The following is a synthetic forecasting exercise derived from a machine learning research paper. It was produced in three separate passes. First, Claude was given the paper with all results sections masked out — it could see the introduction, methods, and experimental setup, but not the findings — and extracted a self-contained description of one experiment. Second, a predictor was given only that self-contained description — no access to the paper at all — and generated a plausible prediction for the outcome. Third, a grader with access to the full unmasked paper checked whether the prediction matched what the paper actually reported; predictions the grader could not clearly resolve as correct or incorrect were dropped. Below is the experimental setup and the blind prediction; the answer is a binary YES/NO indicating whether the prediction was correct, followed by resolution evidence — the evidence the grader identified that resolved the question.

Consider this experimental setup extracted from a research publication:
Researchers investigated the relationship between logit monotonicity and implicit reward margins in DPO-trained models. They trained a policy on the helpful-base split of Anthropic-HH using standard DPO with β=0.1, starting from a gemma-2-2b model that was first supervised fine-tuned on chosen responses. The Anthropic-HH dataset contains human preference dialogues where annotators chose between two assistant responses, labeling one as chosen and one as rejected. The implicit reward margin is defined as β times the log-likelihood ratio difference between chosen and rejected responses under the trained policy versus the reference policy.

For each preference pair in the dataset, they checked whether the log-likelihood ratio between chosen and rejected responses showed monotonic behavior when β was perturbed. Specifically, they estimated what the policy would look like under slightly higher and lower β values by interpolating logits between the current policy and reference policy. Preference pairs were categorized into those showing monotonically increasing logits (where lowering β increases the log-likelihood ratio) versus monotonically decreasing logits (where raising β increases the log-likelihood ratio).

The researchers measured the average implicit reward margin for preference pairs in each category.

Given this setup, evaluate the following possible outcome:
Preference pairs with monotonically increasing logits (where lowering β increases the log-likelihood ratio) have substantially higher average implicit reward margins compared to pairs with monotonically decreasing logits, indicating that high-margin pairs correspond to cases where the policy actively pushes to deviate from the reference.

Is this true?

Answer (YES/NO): YES